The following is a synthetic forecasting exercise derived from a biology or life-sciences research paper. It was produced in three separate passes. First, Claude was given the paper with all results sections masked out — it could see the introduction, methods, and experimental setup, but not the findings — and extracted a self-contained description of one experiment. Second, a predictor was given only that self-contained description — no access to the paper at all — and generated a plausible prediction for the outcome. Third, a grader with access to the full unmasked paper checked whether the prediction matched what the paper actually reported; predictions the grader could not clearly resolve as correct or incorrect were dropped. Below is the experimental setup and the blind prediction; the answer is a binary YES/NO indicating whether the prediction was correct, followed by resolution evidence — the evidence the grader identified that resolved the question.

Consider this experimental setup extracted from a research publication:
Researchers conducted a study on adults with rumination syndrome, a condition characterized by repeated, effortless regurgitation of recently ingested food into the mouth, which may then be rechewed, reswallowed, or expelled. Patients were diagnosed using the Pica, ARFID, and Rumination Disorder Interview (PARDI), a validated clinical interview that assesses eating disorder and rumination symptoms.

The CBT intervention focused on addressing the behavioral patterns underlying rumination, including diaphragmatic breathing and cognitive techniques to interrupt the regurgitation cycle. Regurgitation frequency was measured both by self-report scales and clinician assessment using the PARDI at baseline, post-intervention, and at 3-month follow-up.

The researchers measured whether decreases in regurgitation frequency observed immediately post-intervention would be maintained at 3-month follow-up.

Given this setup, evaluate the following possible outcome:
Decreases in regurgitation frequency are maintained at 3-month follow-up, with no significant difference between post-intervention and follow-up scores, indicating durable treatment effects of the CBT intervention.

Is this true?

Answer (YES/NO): YES